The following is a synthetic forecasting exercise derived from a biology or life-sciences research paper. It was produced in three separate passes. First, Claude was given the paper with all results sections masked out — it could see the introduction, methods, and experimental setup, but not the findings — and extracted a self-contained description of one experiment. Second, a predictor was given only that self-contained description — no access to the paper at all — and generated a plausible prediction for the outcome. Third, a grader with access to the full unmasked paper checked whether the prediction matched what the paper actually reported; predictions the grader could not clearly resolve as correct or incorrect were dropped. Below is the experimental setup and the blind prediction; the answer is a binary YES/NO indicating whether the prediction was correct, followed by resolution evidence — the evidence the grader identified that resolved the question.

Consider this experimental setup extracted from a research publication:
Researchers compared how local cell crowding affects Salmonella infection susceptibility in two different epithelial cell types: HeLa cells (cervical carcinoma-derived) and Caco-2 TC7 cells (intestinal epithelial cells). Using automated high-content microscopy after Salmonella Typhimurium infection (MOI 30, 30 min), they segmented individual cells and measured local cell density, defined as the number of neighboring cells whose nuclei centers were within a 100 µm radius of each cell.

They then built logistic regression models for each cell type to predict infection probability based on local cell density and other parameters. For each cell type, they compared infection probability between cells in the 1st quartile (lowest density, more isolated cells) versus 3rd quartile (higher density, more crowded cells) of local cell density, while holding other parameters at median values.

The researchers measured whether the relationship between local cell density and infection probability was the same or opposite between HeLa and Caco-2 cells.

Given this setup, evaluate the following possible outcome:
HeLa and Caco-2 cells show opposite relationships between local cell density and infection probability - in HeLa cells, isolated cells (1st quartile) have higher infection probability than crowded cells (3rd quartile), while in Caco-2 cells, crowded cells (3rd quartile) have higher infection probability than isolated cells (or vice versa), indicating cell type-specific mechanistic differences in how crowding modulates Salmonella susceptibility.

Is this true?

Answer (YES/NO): YES